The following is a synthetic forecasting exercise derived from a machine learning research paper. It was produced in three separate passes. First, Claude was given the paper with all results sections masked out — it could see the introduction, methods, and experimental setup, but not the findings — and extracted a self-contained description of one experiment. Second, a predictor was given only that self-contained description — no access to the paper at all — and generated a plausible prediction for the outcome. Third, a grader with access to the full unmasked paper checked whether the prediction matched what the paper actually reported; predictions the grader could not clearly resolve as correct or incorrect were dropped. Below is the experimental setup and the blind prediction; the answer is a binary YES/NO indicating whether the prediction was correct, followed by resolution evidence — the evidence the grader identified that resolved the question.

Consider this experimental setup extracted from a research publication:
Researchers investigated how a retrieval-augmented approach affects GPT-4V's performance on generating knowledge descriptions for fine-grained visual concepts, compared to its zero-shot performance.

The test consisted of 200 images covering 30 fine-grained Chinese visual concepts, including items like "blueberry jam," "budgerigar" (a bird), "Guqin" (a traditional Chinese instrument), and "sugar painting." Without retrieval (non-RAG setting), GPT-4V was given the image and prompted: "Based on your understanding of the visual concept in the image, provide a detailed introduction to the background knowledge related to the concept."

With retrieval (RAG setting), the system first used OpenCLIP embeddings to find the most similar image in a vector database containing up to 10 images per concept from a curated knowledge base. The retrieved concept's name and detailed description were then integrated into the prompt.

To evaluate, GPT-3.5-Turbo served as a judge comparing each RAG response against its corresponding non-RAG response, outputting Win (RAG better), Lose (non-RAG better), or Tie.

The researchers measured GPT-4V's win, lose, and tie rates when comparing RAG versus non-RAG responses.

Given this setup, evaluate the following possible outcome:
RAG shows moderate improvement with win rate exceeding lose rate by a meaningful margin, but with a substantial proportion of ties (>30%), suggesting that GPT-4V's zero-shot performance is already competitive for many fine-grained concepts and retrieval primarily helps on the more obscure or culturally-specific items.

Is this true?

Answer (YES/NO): NO